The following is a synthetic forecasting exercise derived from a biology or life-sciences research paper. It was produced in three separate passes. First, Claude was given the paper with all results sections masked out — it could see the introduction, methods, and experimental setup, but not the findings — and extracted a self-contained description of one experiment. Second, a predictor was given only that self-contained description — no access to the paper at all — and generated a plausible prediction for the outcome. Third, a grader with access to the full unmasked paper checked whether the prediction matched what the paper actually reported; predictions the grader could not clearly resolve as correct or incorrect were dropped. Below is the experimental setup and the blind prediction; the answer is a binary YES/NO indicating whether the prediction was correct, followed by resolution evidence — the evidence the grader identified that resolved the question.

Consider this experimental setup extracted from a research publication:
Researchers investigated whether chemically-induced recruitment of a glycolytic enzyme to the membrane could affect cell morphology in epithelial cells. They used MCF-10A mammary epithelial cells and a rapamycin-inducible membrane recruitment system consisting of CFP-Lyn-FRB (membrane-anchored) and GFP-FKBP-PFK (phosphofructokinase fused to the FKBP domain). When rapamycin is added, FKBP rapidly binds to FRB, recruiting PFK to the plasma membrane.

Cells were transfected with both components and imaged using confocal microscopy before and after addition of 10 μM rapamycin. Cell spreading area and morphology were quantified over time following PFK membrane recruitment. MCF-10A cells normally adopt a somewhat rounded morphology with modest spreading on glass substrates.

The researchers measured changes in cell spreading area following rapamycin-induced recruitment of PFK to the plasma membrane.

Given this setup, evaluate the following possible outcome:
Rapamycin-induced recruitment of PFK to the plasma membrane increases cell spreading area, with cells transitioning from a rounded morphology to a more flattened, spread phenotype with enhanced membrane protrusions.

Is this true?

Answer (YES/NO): YES